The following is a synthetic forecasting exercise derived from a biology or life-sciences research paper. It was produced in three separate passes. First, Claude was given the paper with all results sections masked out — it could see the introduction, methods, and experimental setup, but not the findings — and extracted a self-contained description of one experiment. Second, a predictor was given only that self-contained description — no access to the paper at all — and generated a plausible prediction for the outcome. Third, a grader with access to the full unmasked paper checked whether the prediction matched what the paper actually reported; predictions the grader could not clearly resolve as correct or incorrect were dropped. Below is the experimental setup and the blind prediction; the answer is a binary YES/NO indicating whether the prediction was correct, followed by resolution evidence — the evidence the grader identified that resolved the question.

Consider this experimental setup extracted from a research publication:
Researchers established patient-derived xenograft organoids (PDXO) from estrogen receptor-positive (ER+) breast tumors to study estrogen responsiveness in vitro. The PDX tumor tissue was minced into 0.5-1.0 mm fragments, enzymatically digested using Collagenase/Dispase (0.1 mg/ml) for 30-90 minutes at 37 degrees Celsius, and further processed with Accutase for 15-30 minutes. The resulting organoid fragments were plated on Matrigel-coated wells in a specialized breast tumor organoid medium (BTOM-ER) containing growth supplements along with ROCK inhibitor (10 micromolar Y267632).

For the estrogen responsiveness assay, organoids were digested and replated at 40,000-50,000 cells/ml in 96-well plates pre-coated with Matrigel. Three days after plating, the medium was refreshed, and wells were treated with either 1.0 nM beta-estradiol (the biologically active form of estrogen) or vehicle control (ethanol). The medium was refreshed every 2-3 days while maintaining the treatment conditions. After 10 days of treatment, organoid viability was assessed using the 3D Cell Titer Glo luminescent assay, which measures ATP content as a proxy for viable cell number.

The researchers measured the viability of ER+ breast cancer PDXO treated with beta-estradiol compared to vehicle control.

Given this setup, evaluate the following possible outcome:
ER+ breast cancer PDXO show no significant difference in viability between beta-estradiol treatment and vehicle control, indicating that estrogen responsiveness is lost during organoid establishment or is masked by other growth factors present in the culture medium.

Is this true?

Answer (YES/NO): NO